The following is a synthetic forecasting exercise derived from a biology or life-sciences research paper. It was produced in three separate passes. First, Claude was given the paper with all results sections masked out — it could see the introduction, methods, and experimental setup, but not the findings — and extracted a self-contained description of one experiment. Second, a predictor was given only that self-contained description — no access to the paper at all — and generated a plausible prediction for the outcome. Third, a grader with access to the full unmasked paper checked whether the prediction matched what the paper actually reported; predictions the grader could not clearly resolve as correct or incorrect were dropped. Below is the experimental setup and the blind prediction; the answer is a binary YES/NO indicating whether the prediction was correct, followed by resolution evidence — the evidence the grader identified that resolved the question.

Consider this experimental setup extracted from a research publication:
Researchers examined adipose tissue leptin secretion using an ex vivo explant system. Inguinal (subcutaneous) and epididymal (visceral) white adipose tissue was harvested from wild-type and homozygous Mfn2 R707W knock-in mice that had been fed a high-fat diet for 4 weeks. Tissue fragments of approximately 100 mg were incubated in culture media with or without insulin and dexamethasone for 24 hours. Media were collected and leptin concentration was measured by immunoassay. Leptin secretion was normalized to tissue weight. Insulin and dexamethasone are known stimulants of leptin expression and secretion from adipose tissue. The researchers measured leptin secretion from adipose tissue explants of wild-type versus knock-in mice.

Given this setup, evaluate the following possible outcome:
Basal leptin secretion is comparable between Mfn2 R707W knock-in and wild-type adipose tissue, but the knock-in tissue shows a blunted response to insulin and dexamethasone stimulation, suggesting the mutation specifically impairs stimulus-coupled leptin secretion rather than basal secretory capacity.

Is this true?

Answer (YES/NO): NO